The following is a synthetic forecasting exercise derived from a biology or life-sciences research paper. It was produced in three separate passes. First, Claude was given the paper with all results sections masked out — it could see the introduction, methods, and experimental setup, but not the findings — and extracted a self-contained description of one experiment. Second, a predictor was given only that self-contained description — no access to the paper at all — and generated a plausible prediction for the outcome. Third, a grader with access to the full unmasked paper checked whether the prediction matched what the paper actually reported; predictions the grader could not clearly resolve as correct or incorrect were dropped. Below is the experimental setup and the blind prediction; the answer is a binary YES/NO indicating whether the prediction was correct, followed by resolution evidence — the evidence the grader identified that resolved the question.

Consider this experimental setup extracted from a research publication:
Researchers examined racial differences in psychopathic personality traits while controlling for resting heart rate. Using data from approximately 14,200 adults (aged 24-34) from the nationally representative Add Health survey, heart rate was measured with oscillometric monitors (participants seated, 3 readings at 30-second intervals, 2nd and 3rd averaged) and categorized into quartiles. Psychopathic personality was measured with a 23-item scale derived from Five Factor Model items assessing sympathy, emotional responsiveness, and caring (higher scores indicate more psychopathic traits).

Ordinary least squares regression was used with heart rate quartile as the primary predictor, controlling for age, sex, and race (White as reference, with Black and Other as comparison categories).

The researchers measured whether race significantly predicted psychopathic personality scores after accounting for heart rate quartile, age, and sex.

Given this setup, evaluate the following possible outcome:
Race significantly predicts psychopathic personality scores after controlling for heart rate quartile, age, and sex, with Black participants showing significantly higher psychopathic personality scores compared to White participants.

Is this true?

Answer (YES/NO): YES